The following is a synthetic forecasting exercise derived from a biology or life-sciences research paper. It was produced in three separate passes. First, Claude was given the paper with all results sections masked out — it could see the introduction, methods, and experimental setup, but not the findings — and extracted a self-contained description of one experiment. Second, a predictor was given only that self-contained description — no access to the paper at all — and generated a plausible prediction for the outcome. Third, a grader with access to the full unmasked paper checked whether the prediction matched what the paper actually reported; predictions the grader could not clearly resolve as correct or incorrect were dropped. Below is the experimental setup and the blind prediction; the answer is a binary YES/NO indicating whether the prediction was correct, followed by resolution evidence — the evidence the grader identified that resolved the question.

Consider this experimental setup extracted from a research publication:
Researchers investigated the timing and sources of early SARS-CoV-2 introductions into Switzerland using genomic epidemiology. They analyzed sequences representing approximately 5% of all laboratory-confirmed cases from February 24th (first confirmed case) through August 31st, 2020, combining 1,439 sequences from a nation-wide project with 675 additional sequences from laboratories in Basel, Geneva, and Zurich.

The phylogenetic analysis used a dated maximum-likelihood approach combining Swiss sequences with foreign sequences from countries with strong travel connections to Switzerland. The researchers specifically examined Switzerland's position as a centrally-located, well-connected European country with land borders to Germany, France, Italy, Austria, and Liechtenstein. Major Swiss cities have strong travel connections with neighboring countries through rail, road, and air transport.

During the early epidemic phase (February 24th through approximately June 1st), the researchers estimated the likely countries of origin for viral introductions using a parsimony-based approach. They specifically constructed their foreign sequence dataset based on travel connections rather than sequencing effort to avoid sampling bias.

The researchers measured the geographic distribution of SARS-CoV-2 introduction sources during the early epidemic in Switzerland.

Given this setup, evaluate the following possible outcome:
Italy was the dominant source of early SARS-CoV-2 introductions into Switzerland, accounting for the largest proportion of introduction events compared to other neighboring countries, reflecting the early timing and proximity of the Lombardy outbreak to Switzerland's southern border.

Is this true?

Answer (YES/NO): NO